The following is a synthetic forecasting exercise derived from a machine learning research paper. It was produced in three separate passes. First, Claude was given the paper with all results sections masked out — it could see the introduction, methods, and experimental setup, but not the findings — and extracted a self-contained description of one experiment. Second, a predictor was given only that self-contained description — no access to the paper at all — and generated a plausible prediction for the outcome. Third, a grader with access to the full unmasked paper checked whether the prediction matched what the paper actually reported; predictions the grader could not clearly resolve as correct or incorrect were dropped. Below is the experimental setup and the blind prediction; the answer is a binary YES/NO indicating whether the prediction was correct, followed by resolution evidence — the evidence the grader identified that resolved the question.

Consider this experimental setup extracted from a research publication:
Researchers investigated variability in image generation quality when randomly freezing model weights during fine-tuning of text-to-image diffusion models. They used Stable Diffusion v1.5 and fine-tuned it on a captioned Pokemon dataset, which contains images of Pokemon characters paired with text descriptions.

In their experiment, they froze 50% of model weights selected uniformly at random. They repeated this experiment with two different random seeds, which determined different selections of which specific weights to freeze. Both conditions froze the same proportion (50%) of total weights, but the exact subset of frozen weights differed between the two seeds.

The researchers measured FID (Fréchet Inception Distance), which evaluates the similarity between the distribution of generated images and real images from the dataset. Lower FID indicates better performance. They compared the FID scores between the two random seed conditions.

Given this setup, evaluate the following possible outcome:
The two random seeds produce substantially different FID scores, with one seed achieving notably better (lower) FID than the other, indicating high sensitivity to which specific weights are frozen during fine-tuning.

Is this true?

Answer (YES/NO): YES